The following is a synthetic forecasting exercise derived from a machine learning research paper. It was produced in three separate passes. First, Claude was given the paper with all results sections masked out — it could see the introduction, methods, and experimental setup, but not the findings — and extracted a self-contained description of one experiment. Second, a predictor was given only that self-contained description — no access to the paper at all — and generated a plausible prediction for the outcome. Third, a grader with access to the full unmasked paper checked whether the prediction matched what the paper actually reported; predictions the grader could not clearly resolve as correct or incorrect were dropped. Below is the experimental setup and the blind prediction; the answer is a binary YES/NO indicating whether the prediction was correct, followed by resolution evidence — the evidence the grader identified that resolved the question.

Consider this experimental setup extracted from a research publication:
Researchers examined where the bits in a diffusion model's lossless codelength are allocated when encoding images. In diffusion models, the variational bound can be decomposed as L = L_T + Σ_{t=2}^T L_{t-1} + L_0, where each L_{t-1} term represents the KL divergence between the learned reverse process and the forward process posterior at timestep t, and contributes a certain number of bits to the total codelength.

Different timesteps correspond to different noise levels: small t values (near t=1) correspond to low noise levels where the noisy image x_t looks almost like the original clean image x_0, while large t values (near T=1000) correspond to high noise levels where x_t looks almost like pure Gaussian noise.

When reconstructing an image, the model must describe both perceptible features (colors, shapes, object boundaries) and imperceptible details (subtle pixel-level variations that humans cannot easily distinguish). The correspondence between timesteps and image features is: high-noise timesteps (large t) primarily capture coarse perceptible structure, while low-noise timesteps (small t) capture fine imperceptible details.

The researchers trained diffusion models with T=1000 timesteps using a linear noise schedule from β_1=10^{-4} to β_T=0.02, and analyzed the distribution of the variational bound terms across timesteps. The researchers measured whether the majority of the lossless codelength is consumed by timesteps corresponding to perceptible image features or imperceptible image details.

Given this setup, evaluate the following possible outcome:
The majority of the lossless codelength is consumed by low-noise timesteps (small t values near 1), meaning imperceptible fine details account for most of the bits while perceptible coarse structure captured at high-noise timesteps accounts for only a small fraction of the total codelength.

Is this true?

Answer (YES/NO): YES